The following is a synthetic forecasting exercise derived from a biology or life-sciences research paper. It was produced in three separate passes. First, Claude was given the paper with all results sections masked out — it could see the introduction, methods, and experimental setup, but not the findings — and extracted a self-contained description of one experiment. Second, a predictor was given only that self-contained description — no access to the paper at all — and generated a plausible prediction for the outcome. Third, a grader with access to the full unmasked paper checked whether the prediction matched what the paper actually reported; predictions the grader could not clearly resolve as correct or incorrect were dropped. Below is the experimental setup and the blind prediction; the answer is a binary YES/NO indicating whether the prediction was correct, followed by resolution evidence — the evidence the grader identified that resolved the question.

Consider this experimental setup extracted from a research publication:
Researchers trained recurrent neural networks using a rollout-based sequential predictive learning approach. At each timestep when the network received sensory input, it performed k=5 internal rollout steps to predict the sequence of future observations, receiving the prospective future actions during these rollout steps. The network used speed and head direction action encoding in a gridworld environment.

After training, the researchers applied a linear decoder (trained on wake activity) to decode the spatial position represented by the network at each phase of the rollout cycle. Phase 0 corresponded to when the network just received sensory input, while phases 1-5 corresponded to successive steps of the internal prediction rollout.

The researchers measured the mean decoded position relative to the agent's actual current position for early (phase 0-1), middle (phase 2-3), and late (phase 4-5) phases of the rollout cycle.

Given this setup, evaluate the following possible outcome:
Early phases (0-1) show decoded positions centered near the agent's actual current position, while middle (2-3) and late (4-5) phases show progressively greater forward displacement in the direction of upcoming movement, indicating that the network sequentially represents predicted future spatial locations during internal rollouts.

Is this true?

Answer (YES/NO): YES